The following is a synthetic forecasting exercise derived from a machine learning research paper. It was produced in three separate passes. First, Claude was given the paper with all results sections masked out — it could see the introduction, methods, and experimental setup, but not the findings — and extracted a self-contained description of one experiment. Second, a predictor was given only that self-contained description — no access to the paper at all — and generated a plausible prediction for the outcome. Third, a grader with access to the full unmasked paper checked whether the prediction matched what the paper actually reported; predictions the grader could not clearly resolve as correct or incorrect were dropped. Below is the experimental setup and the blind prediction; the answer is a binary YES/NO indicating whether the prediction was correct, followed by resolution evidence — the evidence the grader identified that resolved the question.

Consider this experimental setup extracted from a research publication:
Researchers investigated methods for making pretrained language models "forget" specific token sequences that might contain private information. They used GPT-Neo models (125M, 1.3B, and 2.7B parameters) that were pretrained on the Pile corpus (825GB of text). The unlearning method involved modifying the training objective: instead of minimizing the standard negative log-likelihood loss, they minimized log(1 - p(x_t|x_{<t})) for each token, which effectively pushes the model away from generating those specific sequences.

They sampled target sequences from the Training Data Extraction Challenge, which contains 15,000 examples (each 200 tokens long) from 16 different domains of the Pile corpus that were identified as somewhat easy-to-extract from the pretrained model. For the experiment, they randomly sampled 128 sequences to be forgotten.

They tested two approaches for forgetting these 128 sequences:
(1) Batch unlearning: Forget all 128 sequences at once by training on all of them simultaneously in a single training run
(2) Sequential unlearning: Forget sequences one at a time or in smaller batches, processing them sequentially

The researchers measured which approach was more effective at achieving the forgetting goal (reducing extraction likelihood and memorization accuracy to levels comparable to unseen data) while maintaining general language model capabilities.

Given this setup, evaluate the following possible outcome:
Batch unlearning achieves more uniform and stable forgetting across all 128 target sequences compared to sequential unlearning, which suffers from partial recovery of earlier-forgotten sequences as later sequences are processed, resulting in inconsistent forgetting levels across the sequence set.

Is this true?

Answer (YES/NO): NO